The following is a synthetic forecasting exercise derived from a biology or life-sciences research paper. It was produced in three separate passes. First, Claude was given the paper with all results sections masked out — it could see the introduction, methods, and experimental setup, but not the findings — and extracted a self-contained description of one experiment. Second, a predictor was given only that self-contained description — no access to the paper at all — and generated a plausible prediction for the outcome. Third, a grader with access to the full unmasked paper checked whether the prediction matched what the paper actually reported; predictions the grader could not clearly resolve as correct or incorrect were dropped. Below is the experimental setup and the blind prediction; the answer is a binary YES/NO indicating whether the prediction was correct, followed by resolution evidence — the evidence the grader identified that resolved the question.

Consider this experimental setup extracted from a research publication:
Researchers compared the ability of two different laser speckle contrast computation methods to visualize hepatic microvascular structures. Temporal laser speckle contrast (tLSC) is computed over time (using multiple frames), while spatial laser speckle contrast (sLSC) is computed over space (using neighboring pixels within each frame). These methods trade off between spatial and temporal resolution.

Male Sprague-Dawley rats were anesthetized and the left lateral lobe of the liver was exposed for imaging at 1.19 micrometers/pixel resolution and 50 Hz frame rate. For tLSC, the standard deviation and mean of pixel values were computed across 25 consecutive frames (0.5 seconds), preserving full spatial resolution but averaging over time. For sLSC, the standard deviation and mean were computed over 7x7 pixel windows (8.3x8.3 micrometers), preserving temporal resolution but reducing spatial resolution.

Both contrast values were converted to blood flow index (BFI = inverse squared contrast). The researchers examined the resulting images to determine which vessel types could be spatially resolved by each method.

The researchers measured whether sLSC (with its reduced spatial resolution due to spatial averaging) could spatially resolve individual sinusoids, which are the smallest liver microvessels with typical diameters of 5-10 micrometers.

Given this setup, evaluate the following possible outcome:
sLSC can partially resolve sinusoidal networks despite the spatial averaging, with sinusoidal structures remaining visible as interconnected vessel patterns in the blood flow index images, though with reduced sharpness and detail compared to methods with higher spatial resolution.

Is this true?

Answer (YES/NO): NO